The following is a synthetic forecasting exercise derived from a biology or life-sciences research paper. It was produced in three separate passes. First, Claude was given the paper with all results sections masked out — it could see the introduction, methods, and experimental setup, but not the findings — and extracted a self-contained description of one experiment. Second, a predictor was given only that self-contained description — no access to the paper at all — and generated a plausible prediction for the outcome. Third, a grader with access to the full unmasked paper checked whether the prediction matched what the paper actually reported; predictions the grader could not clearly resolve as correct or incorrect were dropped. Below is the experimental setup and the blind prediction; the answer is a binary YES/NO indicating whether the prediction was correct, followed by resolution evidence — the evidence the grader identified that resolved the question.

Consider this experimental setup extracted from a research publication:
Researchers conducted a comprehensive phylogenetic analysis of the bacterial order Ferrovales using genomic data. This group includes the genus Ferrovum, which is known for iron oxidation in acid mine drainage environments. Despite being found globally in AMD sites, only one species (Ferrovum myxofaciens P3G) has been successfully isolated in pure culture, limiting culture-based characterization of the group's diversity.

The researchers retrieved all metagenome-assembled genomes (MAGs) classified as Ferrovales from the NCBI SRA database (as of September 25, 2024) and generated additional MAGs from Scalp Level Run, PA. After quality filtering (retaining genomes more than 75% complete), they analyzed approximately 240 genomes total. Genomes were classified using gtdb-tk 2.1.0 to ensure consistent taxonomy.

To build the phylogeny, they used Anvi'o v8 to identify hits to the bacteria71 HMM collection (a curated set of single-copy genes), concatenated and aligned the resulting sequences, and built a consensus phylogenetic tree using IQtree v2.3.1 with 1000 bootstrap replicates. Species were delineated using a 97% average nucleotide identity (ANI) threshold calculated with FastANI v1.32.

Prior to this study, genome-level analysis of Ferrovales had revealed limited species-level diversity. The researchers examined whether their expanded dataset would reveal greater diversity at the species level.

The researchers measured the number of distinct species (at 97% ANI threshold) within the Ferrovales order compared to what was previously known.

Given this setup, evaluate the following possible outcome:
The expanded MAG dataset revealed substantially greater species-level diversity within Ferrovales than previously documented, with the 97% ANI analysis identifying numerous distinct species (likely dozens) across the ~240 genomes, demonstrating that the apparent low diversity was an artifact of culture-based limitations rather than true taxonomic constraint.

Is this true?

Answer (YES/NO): YES